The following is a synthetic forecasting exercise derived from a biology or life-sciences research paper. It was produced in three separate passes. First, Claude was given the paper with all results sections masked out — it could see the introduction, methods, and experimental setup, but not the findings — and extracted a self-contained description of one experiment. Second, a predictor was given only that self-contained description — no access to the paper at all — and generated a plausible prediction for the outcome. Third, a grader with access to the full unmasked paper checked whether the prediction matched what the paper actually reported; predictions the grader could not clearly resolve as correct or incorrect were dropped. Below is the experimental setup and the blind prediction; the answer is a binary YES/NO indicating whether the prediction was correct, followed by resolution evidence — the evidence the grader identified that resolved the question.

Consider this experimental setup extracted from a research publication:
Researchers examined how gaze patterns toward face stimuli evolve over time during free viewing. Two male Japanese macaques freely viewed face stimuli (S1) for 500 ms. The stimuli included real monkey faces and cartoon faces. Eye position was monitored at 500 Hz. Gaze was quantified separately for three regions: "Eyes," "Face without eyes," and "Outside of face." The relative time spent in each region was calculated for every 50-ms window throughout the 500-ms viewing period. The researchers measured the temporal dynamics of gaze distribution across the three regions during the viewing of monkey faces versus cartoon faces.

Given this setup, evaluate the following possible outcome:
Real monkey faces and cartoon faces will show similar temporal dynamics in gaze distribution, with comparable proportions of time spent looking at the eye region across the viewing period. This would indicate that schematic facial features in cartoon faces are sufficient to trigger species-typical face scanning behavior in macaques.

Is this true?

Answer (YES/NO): NO